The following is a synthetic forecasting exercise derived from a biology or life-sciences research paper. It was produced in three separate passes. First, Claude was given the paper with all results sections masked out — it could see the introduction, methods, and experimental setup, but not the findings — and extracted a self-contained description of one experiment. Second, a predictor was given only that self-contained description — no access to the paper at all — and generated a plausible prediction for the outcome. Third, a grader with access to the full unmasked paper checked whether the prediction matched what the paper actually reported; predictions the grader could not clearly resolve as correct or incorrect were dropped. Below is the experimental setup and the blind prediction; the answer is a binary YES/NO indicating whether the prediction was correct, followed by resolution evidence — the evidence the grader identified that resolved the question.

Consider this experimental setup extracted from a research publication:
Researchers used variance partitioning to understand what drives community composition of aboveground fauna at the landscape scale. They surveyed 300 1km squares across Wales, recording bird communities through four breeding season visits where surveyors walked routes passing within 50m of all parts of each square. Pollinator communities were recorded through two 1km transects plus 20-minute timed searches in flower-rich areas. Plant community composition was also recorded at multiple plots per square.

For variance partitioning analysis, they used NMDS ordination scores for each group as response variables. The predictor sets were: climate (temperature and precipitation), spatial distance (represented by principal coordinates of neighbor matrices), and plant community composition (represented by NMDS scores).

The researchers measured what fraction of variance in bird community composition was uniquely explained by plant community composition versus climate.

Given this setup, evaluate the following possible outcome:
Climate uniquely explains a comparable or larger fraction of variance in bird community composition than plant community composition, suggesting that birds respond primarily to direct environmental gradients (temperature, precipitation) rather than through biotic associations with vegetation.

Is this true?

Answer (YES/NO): NO